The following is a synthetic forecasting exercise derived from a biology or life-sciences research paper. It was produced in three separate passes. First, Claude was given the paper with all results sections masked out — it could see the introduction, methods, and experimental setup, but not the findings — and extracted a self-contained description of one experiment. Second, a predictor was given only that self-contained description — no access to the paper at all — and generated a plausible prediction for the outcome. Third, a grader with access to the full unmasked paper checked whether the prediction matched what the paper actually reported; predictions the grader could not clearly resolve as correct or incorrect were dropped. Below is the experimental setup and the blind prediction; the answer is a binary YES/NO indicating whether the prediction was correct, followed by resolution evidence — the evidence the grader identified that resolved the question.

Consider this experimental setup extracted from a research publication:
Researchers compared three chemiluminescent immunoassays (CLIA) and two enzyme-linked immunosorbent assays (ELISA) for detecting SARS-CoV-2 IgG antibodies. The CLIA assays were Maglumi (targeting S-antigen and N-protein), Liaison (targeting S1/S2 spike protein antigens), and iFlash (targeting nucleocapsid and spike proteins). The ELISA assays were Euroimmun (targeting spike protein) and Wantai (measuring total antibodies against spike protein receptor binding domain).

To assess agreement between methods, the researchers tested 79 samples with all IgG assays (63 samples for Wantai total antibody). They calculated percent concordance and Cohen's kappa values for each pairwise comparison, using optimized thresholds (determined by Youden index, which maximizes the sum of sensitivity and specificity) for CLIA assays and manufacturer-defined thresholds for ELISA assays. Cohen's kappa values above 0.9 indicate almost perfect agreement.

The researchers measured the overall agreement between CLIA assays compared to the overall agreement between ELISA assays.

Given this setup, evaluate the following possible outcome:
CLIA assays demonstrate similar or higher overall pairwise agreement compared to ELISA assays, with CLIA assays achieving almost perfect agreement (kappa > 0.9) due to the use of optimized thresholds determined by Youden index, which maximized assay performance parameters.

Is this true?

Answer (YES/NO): NO